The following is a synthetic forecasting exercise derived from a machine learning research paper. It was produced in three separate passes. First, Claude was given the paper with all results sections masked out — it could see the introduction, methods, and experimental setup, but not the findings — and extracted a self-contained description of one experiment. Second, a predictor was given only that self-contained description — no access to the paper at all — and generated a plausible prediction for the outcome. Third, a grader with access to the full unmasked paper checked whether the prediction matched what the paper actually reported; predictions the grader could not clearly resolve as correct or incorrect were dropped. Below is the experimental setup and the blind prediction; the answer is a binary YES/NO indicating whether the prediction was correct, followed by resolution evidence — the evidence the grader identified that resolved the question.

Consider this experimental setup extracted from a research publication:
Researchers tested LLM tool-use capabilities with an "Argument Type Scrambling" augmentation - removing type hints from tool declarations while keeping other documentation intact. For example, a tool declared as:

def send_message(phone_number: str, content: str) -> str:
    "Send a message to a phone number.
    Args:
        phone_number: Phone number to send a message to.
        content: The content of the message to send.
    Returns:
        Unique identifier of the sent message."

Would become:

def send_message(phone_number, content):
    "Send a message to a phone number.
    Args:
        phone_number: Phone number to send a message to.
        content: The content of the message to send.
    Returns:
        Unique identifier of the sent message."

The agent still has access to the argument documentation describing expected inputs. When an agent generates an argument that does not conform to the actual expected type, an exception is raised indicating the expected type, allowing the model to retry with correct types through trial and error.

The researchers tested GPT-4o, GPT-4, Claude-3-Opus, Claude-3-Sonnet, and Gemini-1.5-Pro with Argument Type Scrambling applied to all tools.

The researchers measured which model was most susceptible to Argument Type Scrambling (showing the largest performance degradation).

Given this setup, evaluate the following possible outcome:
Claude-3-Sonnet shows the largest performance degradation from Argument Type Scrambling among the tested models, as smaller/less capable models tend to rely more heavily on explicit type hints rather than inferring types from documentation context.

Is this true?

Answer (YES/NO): NO